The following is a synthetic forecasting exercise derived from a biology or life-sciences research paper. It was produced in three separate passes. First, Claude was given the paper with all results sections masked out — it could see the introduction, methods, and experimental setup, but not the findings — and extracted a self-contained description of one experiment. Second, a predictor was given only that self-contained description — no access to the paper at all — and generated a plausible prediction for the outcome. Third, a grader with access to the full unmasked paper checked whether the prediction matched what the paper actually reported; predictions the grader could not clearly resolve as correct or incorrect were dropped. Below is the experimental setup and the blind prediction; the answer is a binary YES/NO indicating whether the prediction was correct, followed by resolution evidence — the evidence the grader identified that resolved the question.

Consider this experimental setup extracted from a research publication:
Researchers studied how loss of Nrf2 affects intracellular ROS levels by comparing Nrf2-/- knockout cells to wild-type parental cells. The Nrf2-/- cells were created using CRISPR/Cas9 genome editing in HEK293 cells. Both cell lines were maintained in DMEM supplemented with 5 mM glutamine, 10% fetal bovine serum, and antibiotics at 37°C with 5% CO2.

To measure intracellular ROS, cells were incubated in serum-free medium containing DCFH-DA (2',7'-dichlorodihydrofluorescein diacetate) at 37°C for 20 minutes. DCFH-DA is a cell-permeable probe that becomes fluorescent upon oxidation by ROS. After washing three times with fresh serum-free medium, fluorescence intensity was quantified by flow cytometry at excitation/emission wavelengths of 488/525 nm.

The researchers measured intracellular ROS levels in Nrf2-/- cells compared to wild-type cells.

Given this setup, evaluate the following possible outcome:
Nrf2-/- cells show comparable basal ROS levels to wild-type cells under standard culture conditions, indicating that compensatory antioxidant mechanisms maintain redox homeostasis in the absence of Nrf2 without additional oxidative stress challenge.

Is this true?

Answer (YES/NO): NO